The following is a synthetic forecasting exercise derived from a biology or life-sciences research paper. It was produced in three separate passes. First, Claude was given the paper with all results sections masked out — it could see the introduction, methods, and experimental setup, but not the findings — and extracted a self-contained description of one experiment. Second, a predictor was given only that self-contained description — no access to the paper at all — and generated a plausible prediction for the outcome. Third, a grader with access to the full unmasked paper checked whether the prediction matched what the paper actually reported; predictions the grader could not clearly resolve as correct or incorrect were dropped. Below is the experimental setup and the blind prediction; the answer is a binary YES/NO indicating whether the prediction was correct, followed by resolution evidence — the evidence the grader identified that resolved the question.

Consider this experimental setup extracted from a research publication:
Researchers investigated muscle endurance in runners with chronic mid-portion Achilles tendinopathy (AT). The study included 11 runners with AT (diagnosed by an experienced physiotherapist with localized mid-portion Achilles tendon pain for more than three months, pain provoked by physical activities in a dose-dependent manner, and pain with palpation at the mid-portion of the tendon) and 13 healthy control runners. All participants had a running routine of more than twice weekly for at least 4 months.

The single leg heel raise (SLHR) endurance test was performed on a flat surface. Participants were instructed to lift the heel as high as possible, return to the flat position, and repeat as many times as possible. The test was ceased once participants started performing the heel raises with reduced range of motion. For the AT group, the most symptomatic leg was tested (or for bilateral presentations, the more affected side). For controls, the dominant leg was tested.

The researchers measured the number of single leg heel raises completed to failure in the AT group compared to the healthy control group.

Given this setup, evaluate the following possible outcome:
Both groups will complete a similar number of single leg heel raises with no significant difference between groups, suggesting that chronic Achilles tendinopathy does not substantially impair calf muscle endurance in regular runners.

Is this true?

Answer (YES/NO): NO